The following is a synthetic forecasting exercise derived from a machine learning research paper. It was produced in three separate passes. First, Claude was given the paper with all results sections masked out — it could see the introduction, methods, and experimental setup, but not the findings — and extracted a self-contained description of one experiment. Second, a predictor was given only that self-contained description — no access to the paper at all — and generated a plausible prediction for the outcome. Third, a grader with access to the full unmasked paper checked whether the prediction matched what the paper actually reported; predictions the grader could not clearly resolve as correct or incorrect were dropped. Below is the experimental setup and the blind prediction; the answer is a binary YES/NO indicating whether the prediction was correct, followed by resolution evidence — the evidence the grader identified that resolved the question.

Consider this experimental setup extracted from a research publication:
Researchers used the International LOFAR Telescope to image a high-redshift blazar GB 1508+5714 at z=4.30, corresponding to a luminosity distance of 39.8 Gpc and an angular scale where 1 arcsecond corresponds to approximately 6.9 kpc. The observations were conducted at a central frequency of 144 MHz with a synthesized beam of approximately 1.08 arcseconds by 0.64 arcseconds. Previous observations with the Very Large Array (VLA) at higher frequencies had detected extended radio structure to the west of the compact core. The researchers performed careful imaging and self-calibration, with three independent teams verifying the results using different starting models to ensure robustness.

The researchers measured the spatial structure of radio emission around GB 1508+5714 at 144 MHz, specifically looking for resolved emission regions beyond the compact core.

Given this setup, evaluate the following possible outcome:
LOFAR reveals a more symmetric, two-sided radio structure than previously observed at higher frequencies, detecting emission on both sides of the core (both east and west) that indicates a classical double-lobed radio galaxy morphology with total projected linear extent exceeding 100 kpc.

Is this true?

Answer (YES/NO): NO